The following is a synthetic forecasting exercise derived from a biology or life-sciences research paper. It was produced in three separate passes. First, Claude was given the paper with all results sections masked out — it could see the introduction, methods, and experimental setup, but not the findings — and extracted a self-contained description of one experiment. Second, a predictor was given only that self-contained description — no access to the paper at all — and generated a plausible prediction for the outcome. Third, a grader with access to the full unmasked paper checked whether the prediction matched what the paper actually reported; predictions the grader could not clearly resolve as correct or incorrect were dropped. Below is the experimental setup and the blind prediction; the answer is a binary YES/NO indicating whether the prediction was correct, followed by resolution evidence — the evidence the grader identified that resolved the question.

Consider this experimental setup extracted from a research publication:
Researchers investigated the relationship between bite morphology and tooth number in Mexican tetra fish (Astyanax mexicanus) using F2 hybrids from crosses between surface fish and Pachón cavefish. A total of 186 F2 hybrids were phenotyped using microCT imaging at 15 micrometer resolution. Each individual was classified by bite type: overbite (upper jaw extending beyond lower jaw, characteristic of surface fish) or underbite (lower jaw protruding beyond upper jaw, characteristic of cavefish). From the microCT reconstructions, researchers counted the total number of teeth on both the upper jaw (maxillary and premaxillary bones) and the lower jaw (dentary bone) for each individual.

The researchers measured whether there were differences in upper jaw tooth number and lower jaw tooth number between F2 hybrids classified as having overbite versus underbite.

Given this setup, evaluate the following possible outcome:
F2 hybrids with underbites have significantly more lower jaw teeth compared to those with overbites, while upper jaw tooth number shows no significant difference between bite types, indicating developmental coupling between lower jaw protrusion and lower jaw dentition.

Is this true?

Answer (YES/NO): YES